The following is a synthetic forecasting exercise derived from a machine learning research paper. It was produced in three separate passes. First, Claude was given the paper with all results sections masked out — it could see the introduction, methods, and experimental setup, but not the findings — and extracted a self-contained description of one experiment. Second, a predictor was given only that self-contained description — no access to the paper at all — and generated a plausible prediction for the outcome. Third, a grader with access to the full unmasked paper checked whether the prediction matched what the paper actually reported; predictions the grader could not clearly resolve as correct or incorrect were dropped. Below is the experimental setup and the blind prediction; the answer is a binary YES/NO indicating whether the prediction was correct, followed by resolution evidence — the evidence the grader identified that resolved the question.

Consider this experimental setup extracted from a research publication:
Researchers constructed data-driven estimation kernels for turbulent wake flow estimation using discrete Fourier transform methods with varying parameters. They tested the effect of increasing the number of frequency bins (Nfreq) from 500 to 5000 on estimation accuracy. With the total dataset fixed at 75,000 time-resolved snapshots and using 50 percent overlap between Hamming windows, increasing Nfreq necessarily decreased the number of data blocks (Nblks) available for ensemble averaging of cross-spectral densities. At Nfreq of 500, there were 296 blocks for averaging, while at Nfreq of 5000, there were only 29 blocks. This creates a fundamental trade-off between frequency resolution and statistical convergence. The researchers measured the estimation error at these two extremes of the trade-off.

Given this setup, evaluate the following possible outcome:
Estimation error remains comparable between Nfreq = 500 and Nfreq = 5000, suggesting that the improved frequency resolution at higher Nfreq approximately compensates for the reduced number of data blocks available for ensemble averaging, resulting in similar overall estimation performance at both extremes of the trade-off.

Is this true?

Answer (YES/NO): NO